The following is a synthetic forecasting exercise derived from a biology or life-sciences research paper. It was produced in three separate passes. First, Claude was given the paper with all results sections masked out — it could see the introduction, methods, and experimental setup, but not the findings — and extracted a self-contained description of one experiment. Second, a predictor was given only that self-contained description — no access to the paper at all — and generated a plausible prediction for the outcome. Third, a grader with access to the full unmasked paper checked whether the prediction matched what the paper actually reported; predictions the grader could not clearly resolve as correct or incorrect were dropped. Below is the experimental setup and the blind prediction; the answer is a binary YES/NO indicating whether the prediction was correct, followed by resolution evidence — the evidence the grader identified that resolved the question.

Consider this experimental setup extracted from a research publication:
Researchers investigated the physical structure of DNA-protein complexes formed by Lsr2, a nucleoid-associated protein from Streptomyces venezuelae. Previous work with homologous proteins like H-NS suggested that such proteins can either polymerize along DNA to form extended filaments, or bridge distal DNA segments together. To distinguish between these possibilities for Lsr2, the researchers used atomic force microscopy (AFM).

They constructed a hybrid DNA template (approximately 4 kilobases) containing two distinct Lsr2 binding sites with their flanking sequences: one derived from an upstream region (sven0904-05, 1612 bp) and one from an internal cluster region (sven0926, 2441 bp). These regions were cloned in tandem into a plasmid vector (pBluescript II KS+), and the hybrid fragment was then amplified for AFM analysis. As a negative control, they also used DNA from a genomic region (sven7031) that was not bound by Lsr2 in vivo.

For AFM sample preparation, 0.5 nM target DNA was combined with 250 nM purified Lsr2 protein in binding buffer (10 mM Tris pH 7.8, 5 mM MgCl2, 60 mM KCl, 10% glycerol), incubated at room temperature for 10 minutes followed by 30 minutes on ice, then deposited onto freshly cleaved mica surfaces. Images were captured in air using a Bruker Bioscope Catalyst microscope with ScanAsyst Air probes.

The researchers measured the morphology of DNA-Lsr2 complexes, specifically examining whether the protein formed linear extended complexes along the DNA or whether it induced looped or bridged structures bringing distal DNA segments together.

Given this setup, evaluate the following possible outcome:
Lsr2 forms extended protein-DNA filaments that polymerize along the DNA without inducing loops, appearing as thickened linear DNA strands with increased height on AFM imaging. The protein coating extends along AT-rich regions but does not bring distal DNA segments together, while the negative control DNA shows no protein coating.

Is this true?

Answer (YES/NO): NO